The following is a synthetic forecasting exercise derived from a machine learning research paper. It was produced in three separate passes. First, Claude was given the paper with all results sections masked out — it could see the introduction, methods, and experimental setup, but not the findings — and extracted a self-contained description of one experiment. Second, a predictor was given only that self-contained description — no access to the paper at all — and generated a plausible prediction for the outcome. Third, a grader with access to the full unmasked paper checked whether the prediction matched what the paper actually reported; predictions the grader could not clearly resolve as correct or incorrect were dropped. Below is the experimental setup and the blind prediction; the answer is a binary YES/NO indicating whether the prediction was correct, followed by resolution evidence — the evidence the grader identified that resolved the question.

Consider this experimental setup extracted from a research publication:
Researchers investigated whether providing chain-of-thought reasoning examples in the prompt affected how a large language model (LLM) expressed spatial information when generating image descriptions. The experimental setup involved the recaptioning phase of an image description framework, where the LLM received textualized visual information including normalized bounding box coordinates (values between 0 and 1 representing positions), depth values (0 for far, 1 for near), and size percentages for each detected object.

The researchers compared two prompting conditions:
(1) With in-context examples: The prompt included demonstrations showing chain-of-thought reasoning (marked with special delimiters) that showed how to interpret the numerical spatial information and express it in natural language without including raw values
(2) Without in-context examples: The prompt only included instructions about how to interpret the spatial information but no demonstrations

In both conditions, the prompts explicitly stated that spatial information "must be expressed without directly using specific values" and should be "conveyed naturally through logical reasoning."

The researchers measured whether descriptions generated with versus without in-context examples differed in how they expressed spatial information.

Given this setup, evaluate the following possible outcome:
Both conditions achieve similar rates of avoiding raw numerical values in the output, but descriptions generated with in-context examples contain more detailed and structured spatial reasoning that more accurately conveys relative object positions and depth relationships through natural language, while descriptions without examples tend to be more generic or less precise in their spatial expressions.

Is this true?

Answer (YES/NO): NO